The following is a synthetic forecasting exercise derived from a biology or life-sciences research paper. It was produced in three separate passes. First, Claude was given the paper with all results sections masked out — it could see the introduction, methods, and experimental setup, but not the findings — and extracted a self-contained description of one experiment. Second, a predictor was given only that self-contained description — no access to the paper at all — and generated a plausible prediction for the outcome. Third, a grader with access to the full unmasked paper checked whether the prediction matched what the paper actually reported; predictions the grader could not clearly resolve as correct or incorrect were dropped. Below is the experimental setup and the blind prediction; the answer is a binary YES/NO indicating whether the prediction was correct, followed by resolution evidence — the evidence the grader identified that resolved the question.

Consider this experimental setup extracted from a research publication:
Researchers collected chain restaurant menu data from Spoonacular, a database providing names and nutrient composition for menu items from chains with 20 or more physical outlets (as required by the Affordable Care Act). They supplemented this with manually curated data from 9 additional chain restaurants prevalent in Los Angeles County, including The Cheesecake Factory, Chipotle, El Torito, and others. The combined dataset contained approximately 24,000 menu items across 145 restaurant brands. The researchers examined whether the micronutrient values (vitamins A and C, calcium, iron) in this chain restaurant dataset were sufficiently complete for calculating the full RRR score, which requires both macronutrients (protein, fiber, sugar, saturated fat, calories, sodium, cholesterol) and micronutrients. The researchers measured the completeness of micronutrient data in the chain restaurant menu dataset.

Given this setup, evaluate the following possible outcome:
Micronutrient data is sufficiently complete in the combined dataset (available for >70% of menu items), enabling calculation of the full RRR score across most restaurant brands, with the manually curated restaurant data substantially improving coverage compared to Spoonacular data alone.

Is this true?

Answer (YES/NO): NO